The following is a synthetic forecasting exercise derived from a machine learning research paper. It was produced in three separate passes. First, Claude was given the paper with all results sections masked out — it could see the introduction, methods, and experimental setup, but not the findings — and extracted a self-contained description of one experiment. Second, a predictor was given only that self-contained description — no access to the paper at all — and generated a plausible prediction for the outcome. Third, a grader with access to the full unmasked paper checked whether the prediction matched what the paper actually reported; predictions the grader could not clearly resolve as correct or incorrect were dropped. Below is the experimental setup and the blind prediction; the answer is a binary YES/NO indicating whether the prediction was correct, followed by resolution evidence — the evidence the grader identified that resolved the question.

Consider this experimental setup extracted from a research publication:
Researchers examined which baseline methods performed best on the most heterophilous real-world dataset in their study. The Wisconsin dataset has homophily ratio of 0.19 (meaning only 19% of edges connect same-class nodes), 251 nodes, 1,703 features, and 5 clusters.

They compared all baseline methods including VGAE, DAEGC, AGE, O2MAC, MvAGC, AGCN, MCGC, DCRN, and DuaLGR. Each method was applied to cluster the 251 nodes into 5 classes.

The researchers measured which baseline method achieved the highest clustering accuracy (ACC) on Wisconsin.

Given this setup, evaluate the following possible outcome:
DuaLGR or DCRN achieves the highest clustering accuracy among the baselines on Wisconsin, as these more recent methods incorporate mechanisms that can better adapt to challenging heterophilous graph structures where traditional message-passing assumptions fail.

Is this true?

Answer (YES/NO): YES